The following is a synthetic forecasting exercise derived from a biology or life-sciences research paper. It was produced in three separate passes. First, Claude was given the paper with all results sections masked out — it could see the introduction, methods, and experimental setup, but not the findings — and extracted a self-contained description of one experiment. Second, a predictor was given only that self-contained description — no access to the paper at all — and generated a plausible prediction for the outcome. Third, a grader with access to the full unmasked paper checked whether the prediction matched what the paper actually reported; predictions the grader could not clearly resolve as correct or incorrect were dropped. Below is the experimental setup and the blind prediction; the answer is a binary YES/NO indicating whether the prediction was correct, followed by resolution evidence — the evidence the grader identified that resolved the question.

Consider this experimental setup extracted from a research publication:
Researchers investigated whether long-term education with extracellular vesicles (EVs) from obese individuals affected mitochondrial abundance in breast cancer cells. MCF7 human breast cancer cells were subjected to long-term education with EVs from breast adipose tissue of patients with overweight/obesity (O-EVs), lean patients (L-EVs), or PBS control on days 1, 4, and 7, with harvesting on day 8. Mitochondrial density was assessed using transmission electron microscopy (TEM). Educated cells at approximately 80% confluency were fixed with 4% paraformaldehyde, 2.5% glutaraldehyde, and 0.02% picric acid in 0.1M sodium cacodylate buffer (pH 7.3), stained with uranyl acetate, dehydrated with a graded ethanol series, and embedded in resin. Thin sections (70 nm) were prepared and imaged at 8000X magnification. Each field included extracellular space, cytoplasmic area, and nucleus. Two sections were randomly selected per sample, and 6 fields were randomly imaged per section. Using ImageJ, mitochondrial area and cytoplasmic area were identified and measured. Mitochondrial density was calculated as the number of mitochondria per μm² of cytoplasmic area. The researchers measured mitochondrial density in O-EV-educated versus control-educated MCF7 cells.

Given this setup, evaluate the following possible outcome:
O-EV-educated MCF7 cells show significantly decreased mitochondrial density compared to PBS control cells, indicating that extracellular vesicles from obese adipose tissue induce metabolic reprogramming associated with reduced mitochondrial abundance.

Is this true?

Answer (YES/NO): NO